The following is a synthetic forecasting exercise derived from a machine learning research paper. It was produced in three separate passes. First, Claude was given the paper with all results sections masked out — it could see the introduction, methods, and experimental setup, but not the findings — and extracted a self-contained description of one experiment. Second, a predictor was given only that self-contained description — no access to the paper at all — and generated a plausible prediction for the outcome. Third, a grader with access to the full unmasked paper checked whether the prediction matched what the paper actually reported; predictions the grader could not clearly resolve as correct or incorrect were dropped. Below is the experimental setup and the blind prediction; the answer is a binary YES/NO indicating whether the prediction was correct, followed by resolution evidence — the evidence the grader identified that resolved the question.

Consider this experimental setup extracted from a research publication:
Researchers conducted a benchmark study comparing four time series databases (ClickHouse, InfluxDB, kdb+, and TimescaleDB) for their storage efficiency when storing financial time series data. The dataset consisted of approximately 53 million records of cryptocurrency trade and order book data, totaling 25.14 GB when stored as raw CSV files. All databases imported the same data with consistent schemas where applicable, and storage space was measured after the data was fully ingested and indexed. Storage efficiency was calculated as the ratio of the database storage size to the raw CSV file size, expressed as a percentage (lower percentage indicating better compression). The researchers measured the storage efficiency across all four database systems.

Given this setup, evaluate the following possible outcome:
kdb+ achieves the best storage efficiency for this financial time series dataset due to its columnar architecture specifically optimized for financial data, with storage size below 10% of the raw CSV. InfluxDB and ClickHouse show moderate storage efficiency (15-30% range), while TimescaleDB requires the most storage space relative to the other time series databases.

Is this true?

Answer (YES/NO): NO